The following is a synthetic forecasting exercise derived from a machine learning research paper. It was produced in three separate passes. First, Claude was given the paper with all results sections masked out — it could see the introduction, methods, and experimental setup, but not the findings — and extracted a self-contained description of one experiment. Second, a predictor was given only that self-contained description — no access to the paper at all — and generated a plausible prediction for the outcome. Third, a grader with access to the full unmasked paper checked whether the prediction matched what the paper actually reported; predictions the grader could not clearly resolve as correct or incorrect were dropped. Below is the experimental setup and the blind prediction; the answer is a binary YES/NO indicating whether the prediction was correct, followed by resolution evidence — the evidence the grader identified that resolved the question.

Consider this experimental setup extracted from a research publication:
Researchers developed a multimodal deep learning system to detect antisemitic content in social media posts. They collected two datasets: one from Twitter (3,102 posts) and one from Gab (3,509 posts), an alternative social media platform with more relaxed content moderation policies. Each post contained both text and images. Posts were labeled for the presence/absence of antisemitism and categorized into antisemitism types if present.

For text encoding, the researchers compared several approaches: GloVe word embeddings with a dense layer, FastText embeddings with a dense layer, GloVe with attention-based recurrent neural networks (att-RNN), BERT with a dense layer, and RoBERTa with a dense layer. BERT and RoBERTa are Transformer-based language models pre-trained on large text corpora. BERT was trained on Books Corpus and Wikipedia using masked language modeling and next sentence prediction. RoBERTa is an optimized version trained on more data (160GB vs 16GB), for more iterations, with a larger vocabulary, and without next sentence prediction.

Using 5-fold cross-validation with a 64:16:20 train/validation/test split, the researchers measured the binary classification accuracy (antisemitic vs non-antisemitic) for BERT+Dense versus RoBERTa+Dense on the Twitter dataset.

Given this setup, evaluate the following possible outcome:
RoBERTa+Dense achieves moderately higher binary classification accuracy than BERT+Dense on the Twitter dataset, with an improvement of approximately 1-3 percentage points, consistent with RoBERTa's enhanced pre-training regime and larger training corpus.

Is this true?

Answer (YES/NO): NO